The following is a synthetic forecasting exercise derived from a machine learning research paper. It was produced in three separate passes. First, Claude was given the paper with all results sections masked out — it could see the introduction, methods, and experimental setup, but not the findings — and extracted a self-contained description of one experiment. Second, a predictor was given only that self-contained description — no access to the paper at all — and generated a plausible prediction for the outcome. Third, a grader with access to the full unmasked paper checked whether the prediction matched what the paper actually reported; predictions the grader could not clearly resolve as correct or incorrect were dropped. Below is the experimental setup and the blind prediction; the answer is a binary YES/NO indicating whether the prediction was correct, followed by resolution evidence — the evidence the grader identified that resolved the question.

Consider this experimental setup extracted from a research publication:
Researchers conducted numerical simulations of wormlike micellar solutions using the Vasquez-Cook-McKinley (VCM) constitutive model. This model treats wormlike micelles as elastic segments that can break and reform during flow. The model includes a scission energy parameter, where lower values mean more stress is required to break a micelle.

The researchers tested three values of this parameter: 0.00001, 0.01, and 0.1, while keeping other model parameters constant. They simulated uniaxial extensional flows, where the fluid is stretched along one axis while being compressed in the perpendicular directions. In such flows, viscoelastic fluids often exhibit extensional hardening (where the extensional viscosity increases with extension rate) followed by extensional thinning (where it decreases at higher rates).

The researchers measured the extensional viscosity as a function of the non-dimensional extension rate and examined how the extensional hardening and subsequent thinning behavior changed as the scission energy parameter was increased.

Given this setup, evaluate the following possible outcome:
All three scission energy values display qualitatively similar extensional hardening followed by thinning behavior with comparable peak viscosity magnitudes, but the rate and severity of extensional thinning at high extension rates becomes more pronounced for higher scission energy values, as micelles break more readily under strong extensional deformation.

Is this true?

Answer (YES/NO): NO